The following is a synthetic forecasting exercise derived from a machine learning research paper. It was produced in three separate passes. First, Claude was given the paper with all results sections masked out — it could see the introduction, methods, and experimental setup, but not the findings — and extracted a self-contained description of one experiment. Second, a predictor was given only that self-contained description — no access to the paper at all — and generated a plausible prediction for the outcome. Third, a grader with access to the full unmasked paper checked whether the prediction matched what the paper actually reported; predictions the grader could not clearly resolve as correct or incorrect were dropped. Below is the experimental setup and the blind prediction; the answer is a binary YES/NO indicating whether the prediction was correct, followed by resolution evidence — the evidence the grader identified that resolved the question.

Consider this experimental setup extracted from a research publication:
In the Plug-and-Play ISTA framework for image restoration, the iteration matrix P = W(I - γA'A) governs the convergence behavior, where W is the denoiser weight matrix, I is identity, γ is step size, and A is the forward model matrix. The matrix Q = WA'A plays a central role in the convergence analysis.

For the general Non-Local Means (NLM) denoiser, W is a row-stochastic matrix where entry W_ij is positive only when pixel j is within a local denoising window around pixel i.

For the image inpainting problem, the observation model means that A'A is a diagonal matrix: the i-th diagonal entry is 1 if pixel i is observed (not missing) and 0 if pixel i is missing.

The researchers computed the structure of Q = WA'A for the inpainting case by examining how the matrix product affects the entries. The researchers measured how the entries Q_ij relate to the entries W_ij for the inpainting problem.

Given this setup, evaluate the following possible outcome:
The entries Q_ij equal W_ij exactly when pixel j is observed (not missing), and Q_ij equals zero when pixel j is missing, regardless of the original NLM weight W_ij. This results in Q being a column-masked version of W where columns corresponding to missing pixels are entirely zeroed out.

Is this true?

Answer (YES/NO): YES